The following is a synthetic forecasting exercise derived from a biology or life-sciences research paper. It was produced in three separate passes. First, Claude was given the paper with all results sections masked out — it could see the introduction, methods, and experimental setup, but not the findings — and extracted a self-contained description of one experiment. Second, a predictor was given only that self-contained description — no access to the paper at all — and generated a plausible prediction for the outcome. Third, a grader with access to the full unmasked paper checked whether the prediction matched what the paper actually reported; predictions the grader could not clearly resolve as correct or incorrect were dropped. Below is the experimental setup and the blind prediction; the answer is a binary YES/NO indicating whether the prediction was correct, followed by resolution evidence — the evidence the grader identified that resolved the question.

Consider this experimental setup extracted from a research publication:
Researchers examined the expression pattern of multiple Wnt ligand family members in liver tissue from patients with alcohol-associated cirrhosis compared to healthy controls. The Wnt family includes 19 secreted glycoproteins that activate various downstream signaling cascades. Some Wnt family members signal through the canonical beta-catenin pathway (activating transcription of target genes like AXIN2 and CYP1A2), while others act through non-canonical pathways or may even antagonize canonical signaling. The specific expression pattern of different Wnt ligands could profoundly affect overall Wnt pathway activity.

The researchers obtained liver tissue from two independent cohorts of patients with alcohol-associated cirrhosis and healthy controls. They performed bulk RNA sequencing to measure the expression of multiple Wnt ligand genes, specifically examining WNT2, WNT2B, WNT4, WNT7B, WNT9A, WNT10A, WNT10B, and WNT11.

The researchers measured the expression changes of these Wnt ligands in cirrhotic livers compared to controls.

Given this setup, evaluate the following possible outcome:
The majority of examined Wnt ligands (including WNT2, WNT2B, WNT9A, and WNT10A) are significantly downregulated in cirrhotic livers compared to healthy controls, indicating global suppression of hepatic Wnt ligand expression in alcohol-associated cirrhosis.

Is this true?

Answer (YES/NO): NO